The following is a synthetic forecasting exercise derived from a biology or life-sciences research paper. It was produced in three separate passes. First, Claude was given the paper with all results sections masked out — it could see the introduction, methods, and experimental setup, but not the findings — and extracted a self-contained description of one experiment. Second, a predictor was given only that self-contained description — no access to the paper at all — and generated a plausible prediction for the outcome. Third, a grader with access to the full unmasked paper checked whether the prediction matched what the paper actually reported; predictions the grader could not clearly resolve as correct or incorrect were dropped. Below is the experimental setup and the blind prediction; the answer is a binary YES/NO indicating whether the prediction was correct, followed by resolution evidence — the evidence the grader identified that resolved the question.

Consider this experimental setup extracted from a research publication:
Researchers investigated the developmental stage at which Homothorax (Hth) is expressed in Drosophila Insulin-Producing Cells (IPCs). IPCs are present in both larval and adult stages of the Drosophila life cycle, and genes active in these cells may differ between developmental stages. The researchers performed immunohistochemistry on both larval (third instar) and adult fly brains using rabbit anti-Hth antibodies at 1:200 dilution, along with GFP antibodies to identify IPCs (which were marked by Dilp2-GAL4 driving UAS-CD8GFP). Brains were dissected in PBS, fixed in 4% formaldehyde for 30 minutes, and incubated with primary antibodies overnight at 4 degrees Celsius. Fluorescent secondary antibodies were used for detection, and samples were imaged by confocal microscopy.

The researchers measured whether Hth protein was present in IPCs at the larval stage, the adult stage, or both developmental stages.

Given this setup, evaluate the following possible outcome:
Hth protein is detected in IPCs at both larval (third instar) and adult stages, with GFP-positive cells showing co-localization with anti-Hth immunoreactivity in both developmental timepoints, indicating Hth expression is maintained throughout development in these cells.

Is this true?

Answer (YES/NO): YES